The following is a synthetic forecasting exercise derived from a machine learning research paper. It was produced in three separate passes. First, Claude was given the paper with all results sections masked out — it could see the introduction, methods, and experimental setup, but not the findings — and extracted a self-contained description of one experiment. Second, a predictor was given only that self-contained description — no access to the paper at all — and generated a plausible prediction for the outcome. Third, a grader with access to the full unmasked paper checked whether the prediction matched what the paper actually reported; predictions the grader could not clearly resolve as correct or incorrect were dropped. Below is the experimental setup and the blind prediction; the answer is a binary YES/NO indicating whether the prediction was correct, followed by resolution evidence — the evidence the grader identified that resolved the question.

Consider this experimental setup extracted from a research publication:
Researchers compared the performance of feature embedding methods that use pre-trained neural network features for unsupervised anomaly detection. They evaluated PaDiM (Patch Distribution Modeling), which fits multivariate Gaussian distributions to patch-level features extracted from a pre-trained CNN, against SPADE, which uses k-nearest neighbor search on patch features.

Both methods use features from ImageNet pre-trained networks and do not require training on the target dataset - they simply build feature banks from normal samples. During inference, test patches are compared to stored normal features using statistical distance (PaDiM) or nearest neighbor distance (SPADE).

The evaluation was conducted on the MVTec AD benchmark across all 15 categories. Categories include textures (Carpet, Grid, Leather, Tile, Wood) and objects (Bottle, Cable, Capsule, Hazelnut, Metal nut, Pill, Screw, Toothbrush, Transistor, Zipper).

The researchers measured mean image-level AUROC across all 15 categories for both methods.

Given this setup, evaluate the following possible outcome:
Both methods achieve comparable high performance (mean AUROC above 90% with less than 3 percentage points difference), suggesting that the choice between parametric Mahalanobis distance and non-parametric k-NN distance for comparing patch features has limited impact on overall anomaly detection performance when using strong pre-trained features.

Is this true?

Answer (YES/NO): NO